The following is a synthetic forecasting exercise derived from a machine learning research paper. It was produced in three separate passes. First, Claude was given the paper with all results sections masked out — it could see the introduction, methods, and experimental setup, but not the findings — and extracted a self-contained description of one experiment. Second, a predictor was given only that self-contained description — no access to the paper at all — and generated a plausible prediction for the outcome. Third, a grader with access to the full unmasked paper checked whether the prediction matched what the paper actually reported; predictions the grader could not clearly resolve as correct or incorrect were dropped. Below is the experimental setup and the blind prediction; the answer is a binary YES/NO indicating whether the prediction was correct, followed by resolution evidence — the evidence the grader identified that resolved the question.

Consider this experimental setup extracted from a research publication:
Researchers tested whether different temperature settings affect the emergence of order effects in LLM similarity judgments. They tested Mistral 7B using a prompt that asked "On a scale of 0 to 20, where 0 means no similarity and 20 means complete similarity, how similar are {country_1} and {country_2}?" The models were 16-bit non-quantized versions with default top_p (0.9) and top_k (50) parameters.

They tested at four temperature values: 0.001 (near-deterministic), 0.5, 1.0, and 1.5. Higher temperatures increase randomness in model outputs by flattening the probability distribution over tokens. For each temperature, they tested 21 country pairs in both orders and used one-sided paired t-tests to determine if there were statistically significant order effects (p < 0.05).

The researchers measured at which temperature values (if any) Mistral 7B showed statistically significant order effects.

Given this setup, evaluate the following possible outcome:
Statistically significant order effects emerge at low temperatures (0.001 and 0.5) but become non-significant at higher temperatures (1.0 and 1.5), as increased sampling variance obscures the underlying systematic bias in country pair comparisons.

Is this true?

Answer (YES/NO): NO